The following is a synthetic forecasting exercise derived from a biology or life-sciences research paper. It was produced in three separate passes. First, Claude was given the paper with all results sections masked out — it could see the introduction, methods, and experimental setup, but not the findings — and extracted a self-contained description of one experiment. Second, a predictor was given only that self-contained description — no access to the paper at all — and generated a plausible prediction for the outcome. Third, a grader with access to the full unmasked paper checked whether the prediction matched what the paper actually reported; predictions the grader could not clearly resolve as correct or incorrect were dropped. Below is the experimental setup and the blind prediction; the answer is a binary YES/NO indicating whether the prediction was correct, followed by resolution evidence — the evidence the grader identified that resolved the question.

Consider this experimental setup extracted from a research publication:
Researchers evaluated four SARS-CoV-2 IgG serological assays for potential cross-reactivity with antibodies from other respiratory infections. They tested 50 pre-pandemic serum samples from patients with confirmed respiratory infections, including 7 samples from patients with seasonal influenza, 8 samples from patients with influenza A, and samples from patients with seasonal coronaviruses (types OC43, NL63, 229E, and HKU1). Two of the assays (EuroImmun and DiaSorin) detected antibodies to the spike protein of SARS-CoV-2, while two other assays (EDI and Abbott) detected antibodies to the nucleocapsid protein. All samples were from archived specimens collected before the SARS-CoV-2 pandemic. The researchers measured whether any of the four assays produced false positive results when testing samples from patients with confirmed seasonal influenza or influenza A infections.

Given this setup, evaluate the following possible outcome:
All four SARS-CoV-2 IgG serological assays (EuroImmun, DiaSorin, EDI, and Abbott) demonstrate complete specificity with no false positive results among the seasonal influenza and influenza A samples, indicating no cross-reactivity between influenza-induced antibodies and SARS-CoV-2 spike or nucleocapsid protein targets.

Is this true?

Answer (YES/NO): YES